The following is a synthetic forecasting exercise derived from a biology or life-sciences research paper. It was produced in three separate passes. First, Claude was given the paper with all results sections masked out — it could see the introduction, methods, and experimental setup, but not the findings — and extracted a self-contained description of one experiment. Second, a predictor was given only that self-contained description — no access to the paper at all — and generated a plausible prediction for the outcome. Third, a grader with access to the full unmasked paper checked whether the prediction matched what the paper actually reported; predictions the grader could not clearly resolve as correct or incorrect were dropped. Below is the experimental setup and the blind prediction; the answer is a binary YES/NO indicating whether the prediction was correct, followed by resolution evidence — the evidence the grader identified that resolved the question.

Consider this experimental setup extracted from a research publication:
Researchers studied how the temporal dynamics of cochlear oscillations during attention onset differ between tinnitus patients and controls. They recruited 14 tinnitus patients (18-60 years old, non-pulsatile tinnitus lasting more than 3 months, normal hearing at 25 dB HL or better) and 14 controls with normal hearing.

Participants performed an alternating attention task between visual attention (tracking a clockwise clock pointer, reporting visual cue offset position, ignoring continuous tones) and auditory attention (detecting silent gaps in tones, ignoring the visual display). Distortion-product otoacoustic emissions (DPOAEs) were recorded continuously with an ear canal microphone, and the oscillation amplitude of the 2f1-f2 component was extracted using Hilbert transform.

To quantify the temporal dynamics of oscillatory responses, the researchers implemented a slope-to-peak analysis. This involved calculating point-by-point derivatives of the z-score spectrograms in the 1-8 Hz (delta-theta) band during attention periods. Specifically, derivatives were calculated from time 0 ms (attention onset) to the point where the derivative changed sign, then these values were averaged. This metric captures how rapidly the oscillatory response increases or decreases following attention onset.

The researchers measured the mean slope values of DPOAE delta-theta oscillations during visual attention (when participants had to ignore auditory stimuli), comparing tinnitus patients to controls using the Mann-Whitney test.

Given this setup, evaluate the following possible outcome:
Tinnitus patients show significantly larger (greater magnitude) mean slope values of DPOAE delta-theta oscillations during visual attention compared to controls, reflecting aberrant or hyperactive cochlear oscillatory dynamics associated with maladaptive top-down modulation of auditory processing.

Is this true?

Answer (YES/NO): NO